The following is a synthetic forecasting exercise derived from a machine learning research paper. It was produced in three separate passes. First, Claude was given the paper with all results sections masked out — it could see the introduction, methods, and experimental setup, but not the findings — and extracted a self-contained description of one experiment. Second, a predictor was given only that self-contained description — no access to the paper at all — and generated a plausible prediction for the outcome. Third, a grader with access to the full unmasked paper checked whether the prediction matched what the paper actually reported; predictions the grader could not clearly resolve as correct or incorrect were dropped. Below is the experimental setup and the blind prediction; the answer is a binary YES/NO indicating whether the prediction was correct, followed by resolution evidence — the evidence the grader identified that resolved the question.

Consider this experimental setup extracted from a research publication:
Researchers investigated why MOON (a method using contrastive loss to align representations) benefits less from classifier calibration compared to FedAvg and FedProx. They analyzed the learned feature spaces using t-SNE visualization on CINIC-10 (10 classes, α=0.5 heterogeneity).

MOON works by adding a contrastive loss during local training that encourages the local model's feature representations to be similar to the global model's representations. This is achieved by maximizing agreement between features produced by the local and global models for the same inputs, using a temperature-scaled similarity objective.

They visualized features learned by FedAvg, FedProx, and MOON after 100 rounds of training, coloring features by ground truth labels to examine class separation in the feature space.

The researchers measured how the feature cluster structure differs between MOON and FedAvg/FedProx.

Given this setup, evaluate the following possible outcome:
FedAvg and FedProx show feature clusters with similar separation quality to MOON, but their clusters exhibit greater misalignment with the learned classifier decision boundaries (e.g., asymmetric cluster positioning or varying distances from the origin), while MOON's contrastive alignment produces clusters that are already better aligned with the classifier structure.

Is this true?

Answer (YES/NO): NO